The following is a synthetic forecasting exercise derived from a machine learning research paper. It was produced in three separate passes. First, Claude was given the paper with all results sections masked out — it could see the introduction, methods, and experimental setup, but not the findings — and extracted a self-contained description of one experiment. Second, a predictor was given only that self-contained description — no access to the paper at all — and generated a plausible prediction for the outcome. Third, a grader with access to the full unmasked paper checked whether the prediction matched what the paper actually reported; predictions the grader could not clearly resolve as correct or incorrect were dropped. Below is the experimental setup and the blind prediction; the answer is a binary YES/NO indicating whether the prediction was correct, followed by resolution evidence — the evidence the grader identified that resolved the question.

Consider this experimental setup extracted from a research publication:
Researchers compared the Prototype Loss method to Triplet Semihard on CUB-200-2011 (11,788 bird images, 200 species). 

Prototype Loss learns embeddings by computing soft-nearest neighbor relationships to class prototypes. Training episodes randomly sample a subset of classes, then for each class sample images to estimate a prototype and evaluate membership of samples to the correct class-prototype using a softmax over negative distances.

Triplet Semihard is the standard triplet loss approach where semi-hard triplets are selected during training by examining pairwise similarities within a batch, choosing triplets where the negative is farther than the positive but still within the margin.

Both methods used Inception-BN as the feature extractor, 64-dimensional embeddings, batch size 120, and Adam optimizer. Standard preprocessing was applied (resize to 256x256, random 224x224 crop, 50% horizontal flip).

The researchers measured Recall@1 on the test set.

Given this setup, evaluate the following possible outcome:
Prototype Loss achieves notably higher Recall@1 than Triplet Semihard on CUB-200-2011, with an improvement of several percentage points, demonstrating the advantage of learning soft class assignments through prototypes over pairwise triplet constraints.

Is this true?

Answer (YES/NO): NO